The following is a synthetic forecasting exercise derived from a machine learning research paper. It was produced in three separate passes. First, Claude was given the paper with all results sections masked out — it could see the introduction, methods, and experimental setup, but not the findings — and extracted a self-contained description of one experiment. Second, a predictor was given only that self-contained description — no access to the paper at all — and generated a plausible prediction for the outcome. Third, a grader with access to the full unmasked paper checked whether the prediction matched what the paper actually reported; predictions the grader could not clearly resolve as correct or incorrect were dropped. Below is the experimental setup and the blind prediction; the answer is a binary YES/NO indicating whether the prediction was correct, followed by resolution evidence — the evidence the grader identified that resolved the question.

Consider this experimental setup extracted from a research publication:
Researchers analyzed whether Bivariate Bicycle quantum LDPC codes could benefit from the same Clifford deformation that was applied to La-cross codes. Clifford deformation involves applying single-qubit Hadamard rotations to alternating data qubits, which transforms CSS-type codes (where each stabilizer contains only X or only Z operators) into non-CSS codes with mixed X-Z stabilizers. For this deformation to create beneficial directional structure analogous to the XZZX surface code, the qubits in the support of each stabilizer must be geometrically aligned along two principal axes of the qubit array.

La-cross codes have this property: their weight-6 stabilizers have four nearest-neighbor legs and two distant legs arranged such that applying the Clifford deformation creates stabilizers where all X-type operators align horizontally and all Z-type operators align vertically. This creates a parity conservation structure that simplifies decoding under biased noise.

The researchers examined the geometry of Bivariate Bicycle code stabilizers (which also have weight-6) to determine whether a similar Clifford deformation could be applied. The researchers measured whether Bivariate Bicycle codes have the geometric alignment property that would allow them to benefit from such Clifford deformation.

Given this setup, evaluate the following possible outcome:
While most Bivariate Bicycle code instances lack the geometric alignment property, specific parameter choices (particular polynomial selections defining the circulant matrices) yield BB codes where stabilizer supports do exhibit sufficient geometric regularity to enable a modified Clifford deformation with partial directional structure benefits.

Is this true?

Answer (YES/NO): NO